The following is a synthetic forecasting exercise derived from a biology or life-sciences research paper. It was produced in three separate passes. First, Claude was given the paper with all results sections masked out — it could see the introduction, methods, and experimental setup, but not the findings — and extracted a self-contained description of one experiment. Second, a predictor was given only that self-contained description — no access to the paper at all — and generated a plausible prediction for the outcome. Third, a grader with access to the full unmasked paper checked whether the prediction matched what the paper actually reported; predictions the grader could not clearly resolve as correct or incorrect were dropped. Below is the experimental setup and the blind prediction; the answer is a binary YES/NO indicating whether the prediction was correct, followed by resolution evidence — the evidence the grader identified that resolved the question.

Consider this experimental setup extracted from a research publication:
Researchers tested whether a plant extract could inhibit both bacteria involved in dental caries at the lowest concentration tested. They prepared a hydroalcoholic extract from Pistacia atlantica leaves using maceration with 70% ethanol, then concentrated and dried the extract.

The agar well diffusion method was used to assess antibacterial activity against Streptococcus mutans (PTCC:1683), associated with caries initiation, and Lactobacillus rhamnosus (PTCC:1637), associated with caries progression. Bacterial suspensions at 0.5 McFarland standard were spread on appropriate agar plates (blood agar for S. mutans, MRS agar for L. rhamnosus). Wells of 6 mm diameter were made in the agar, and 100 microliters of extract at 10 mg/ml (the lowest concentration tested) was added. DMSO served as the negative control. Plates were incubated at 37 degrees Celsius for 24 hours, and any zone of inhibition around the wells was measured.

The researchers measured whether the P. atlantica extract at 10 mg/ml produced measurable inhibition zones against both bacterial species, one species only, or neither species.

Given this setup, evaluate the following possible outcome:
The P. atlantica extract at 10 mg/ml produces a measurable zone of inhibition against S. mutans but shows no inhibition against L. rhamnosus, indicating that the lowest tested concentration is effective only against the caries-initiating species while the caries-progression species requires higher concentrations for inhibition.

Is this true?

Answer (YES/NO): YES